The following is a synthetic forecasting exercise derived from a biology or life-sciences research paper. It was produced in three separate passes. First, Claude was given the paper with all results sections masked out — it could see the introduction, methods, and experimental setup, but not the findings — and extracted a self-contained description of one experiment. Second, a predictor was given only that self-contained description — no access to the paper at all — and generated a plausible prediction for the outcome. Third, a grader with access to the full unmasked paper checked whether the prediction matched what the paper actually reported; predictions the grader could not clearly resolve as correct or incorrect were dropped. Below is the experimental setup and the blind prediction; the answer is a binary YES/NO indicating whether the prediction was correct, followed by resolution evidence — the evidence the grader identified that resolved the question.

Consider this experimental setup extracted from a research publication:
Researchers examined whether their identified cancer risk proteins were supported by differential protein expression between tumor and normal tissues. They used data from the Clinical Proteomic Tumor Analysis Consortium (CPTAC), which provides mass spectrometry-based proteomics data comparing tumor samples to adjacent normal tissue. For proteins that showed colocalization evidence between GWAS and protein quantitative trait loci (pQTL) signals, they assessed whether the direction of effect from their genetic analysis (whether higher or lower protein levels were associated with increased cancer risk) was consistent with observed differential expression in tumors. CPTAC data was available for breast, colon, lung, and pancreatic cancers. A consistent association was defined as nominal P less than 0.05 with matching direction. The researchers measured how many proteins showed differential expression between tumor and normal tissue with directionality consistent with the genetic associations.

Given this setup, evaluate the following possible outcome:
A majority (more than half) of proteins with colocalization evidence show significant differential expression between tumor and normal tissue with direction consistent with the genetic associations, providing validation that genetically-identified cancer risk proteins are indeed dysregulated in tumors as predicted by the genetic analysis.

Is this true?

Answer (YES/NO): NO